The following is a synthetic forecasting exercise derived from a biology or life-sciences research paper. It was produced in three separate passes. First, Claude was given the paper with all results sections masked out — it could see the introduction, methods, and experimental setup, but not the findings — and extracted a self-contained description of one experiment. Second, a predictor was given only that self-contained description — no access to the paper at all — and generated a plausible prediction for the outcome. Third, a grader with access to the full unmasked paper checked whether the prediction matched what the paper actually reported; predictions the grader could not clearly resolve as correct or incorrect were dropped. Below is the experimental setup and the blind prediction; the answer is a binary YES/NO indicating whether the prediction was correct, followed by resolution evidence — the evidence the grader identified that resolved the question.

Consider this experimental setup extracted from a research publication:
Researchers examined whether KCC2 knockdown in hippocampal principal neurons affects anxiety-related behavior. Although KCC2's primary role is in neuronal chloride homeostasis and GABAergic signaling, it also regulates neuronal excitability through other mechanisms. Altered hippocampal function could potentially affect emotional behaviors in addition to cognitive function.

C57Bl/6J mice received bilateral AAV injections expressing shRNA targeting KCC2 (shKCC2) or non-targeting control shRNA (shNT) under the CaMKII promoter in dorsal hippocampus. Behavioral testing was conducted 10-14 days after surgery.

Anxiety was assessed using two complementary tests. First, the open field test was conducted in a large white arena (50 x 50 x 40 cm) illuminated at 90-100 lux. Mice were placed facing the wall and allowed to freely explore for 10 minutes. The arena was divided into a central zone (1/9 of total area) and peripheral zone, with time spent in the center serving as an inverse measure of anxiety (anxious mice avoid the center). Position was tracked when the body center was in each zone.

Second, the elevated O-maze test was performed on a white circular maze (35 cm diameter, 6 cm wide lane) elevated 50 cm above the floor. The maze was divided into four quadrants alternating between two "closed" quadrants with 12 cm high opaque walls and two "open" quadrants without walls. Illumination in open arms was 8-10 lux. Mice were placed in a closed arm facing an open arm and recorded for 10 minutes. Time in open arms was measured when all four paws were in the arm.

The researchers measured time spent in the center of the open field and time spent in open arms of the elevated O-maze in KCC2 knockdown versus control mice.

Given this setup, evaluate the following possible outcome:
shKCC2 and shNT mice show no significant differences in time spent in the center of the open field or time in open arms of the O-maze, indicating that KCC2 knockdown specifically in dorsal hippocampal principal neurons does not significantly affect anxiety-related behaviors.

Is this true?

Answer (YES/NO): YES